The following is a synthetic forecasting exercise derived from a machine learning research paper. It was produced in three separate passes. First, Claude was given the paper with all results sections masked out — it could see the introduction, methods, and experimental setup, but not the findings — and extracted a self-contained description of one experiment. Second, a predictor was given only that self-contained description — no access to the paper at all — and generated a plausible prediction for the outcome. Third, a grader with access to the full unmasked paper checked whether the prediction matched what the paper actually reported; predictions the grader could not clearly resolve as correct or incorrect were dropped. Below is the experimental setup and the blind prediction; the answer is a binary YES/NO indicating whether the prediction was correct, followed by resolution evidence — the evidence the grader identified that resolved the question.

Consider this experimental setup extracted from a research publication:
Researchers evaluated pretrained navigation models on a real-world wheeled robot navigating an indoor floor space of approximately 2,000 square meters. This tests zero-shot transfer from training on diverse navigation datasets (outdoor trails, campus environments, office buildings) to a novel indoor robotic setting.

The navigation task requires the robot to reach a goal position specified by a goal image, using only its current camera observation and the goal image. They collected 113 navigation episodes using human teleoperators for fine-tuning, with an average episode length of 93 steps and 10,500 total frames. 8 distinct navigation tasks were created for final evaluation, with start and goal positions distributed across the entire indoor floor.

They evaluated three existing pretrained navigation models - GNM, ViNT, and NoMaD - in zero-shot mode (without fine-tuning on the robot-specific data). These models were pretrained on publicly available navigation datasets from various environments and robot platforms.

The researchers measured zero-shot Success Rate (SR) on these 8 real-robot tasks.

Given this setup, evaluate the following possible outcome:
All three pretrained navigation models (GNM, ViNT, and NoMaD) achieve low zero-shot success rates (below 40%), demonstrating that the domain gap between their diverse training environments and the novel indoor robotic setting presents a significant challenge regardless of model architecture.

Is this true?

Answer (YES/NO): YES